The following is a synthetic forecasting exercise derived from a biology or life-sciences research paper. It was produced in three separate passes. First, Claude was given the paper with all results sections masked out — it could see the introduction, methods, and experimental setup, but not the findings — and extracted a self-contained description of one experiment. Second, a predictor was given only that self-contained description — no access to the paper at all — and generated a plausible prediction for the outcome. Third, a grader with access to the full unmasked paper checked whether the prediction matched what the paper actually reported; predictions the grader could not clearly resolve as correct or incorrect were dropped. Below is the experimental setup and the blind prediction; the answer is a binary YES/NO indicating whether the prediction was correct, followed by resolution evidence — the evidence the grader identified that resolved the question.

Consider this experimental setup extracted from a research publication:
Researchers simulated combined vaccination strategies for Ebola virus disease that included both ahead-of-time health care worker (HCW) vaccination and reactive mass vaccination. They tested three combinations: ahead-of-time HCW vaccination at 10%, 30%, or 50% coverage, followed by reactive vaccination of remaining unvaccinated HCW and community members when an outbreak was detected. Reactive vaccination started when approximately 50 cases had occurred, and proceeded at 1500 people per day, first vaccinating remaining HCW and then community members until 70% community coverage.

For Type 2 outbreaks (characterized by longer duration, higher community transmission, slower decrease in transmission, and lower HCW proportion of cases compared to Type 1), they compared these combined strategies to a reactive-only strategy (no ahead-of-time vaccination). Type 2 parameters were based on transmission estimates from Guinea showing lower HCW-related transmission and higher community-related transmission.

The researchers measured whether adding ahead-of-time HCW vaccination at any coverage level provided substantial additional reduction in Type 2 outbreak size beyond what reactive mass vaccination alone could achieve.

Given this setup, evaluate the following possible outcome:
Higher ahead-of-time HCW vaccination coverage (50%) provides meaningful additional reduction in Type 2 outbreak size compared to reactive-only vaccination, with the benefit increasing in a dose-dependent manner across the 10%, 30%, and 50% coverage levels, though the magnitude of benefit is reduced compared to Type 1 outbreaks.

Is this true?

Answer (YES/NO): NO